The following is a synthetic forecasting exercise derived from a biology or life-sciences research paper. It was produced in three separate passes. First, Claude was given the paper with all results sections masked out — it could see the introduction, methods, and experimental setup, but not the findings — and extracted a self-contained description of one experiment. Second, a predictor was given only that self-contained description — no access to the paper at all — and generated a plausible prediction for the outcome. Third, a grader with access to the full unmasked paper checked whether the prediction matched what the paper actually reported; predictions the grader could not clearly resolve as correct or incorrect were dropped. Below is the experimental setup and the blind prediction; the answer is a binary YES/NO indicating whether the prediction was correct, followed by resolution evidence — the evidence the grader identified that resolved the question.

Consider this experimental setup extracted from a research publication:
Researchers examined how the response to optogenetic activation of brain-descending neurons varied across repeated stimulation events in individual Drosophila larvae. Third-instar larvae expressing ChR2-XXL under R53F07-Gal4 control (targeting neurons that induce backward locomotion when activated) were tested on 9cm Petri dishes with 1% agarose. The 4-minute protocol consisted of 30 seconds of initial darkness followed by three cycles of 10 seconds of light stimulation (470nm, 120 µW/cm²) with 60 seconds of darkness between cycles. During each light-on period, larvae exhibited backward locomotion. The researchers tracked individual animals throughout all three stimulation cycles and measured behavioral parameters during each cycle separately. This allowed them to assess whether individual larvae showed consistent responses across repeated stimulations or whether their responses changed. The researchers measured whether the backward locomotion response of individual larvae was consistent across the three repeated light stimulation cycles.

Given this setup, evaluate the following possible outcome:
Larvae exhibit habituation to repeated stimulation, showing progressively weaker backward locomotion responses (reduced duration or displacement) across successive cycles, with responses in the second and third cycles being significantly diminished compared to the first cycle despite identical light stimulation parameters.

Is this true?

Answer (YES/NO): NO